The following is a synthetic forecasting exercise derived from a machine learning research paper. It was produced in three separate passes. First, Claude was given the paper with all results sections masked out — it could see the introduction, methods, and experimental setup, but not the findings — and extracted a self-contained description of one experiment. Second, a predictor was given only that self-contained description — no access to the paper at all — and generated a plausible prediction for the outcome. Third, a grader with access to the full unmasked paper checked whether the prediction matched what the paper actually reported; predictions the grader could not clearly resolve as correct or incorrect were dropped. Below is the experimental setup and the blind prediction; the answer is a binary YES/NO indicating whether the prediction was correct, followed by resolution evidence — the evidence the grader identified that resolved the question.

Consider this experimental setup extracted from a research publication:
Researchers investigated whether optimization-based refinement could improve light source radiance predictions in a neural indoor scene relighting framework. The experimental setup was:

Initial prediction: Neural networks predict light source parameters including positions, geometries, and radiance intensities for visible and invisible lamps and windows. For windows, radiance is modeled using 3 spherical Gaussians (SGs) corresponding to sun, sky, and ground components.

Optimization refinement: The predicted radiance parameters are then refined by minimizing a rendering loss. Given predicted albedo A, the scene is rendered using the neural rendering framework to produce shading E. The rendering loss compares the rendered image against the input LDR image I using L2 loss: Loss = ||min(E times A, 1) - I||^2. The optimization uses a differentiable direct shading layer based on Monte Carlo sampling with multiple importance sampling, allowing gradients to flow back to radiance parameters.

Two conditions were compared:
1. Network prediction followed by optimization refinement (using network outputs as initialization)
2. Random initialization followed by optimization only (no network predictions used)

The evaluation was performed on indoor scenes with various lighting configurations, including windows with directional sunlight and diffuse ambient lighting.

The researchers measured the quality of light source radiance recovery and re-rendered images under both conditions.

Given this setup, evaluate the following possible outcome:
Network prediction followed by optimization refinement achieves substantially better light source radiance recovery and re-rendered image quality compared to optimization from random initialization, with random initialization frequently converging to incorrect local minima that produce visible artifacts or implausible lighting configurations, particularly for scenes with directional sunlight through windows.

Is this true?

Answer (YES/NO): YES